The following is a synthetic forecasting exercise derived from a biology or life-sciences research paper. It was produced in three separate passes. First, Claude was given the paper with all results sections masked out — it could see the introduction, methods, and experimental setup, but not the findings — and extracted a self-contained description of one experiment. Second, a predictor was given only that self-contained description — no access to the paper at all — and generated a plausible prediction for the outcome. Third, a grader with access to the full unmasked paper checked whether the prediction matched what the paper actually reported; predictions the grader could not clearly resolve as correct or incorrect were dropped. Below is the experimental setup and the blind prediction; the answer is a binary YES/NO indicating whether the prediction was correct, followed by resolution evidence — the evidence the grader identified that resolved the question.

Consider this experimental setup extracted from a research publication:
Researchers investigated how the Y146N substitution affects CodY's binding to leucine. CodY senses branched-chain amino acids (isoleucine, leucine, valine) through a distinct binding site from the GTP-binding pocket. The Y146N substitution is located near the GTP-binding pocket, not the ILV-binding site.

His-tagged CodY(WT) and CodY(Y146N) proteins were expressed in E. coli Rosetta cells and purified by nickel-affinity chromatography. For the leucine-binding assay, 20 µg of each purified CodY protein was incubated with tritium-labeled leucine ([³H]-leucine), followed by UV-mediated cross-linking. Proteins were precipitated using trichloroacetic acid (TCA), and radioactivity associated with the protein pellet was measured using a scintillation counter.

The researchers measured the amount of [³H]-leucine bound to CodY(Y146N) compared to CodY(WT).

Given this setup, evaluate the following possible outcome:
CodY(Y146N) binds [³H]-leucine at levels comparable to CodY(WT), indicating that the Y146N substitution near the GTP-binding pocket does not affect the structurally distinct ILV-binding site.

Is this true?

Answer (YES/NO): NO